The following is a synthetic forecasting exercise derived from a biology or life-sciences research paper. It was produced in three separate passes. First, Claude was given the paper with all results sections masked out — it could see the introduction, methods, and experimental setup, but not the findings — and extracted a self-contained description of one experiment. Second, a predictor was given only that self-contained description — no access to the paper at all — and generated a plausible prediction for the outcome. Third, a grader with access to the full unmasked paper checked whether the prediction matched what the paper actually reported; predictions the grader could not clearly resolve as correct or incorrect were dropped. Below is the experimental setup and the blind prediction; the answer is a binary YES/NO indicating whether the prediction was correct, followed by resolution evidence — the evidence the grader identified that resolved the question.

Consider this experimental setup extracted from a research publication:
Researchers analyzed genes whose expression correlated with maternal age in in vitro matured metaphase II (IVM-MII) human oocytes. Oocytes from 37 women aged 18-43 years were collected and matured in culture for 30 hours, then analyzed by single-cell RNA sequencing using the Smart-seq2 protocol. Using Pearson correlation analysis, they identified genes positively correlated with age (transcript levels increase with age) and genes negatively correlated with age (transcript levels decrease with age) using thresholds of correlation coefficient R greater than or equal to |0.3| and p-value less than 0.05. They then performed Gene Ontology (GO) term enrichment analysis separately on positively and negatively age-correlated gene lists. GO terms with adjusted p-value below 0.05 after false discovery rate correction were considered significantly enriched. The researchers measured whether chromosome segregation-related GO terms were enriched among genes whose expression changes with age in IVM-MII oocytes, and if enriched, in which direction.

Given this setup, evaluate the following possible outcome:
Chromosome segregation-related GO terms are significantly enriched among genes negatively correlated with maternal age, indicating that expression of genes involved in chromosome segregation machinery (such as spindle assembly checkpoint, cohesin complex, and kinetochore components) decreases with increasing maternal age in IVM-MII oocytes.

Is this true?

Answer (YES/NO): NO